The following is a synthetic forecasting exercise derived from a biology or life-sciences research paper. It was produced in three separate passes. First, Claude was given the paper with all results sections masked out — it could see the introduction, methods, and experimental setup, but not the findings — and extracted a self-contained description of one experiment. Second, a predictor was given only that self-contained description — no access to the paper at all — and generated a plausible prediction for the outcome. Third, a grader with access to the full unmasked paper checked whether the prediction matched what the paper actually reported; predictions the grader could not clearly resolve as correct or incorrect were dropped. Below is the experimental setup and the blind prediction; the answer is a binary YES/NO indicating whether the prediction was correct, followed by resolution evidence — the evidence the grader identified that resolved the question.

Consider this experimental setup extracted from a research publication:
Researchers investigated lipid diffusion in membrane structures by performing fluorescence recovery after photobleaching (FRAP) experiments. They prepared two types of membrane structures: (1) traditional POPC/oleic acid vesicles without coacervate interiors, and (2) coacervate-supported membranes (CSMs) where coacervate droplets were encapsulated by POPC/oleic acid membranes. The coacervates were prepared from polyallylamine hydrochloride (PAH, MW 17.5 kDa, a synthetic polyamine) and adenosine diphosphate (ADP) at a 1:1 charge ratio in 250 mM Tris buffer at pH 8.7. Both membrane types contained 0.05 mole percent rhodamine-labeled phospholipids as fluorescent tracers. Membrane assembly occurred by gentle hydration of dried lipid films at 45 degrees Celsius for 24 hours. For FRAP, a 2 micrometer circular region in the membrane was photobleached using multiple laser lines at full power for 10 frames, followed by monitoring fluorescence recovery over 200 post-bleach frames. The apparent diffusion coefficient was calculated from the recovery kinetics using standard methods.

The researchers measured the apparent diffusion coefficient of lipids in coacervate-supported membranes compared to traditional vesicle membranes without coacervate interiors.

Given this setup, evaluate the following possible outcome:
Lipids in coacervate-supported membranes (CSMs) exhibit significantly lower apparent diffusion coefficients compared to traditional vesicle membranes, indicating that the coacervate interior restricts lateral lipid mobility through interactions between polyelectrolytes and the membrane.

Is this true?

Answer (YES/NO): YES